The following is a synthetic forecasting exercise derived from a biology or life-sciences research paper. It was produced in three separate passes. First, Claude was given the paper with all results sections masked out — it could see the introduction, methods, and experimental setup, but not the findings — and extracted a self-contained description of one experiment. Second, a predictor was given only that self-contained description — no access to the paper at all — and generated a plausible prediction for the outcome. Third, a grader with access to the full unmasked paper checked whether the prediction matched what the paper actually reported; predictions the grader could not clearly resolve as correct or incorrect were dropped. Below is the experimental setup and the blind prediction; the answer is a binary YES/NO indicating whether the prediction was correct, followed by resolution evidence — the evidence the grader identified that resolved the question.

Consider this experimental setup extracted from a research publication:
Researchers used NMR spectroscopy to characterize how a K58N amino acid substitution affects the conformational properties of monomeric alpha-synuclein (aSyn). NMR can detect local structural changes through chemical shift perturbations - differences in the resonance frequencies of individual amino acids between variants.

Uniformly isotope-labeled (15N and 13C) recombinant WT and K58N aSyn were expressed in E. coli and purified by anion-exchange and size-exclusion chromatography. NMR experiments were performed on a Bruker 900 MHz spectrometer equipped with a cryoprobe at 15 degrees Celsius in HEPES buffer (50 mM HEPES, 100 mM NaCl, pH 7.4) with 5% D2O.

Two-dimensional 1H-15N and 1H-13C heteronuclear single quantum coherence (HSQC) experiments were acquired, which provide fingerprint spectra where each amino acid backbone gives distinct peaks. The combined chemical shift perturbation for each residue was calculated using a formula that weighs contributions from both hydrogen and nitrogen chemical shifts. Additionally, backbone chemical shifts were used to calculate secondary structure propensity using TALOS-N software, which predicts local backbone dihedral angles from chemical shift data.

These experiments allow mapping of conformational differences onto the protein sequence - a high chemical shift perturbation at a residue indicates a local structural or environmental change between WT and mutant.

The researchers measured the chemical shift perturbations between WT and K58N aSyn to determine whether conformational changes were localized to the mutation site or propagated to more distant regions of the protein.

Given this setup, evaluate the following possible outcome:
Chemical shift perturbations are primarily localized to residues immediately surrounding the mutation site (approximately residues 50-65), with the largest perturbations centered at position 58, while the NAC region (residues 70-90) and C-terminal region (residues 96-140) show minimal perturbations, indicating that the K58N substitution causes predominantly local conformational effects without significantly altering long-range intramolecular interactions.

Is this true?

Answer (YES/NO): YES